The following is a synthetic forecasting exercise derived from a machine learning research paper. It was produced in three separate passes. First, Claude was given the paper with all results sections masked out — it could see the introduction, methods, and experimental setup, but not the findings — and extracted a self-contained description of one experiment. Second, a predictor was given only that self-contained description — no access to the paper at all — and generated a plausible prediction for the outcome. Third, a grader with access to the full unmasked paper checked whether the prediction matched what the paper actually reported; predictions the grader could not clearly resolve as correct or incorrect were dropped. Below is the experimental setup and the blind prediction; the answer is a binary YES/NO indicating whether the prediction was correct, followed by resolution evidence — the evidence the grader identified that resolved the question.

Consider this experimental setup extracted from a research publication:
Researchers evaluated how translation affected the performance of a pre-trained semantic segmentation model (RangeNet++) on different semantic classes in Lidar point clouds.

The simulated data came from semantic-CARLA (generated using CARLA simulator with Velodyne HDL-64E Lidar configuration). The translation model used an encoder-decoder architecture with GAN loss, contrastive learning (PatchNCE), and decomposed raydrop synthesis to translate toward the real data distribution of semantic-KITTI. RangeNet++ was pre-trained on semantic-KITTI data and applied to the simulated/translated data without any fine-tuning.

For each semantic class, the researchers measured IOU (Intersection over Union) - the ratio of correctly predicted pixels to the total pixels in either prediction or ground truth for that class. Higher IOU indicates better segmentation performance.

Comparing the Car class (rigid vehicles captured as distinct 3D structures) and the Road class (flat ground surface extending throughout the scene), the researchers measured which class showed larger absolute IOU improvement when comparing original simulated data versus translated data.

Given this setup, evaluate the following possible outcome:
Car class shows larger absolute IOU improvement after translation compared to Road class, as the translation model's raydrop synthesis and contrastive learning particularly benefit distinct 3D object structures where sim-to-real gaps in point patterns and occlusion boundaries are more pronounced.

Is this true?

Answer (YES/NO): NO